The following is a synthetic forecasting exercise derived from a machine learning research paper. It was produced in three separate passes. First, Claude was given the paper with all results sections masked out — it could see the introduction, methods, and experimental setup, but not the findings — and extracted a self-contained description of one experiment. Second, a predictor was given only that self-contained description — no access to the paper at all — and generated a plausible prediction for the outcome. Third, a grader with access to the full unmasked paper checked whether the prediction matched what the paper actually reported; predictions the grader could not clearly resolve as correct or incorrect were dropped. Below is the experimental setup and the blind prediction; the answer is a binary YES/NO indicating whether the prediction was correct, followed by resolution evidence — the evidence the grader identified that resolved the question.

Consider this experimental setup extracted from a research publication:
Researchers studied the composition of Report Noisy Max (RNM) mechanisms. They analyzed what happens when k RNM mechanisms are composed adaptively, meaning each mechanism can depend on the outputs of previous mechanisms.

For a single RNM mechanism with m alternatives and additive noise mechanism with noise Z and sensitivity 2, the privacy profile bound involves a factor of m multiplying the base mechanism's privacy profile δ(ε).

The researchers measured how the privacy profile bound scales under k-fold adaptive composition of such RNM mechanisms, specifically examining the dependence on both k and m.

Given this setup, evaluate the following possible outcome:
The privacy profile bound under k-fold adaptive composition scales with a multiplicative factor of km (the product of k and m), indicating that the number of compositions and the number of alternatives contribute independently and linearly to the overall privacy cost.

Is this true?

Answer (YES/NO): NO